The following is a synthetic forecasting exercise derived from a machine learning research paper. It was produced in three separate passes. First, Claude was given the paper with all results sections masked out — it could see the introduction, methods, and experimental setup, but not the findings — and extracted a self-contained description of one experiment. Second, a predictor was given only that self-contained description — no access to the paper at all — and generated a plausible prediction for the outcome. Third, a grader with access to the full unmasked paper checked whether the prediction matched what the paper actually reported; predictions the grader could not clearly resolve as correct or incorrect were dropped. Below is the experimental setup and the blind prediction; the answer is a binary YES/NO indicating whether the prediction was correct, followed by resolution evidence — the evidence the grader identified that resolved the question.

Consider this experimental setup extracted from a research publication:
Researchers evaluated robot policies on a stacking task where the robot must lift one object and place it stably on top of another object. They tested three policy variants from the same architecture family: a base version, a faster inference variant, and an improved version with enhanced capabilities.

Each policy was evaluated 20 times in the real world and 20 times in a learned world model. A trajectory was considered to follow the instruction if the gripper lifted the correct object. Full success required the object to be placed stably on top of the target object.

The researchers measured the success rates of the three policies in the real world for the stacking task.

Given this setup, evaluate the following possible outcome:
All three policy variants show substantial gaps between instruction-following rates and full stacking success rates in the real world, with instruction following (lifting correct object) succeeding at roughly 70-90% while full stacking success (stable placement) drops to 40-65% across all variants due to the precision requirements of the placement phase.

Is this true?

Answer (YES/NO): NO